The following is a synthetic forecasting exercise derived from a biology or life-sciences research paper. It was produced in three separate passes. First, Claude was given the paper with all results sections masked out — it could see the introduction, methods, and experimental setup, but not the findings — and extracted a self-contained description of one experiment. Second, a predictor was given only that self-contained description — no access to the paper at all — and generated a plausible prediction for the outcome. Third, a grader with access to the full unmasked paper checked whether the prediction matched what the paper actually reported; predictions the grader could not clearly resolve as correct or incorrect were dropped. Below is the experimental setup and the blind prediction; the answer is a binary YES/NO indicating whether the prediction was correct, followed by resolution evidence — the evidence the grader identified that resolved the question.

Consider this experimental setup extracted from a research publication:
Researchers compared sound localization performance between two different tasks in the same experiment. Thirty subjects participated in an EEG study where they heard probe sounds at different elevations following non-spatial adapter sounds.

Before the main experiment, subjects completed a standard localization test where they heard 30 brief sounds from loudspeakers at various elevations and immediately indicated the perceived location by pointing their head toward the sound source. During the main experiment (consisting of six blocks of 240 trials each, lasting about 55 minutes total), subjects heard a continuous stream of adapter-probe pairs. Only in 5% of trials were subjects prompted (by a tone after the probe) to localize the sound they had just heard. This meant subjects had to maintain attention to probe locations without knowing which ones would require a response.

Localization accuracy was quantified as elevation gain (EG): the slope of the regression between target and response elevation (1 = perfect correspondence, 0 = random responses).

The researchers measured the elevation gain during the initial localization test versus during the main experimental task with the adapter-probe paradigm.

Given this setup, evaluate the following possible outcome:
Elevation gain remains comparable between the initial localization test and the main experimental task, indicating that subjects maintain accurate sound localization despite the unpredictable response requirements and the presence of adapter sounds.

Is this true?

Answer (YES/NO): NO